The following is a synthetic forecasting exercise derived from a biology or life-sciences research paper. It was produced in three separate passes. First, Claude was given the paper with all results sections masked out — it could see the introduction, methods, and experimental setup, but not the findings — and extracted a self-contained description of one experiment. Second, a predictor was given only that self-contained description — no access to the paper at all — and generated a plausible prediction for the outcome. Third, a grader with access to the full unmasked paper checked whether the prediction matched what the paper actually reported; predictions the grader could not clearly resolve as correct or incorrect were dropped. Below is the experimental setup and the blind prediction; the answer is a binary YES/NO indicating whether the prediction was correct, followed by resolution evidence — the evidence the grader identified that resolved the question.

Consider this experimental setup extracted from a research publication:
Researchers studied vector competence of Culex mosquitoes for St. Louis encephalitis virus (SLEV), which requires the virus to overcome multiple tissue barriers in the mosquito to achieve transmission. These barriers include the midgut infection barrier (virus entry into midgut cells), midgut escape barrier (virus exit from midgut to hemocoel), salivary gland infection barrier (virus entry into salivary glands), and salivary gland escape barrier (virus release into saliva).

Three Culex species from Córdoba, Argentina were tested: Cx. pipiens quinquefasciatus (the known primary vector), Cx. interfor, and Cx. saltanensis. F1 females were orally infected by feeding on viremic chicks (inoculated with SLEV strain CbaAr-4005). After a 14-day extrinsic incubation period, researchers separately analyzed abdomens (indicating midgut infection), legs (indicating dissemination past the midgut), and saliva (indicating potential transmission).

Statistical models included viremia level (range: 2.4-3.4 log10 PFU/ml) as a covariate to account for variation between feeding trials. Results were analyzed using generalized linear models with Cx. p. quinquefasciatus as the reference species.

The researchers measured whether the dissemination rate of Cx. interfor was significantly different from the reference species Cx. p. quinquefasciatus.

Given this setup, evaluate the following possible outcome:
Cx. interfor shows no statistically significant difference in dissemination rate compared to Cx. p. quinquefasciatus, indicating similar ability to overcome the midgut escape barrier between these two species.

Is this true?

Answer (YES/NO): YES